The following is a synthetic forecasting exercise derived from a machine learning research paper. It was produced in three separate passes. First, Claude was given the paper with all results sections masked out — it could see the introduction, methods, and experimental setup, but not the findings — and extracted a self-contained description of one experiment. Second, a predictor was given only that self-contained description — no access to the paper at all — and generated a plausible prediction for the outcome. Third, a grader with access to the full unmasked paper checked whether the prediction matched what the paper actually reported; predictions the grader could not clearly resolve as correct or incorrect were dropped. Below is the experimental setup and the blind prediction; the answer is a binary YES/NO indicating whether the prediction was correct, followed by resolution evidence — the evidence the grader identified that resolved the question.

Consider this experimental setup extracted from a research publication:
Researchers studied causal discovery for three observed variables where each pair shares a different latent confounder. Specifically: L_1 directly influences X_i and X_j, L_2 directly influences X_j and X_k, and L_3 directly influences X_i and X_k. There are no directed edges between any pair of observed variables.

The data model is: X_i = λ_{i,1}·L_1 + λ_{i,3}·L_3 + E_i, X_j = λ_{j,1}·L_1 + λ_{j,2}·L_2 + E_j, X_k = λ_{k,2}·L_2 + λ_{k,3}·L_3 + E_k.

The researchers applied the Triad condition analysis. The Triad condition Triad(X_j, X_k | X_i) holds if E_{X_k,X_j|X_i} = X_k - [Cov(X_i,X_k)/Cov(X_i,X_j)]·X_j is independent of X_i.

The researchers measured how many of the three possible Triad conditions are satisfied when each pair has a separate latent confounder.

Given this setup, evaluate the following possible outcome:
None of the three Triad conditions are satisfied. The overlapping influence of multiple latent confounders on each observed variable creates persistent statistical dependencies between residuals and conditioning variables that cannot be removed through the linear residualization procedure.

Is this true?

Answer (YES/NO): YES